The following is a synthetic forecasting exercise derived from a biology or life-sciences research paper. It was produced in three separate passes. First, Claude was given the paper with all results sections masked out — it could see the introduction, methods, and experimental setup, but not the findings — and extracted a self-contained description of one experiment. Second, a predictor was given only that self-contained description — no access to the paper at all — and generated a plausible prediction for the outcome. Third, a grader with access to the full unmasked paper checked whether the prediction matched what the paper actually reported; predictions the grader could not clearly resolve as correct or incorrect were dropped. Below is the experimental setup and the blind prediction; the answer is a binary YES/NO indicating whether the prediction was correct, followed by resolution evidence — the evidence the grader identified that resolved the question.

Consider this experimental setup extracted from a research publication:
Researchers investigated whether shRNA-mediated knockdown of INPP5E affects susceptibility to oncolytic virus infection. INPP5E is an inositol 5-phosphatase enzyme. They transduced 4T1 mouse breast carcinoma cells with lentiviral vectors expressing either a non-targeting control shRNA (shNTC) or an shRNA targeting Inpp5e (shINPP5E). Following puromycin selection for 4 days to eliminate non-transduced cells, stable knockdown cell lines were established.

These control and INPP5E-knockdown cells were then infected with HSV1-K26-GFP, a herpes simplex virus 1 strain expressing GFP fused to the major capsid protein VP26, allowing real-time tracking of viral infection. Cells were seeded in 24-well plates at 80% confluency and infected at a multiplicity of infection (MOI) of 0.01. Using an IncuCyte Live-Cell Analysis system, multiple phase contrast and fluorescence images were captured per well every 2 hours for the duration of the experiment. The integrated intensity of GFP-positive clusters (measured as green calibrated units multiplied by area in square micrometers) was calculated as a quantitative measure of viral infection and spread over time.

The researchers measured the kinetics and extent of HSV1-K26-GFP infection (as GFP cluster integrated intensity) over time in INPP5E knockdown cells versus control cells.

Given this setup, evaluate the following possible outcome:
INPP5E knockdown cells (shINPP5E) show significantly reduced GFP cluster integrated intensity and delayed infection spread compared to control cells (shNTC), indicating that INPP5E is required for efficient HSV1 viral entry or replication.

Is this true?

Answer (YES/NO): NO